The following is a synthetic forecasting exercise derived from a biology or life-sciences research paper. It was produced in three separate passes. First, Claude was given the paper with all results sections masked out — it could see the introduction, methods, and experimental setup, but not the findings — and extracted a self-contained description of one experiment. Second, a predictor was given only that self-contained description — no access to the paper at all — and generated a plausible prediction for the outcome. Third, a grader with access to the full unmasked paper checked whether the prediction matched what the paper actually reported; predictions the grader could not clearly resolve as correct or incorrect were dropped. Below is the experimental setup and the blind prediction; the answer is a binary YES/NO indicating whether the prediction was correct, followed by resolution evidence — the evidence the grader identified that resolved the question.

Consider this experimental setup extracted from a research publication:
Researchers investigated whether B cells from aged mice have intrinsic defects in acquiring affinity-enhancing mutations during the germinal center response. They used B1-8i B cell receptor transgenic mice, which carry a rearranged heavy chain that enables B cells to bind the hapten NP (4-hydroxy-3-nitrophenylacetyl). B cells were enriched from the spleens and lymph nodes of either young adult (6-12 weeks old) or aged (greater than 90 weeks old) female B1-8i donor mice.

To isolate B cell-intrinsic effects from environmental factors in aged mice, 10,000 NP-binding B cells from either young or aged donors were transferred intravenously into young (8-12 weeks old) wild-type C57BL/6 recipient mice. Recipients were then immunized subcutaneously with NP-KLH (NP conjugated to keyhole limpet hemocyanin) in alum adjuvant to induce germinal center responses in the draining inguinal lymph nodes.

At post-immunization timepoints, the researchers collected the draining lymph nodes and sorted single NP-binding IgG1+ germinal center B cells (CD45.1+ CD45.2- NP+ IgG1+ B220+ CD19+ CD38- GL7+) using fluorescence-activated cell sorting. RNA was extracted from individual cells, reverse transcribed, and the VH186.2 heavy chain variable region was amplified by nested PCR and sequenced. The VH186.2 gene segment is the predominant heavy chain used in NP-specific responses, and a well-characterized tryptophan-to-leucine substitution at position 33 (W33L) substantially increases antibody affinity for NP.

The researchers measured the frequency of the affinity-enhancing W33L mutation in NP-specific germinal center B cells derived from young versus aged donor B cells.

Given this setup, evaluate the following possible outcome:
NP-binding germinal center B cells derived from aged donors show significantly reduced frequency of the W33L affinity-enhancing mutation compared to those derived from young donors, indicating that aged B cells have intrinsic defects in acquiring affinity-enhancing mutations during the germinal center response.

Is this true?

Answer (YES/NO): NO